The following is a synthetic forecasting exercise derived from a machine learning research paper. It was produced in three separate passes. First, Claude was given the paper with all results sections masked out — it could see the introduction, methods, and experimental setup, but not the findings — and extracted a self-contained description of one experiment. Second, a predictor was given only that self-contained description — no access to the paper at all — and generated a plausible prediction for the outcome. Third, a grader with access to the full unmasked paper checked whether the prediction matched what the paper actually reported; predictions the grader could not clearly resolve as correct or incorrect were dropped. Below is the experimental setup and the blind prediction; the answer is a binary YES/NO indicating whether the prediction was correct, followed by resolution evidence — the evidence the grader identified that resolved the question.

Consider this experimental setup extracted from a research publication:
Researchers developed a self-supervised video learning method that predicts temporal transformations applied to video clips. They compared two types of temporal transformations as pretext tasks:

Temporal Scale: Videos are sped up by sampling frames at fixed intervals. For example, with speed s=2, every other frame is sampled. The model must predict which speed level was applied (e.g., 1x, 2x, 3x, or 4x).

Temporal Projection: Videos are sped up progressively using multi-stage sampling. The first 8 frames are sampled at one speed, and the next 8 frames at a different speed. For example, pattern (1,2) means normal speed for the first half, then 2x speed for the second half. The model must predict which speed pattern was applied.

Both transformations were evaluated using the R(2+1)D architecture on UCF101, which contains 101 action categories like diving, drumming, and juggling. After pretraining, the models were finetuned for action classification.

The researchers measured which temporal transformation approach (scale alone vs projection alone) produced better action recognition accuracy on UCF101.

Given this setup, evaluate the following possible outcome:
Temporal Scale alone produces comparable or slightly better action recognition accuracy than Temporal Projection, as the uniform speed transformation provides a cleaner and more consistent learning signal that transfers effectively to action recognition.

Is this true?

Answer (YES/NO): NO